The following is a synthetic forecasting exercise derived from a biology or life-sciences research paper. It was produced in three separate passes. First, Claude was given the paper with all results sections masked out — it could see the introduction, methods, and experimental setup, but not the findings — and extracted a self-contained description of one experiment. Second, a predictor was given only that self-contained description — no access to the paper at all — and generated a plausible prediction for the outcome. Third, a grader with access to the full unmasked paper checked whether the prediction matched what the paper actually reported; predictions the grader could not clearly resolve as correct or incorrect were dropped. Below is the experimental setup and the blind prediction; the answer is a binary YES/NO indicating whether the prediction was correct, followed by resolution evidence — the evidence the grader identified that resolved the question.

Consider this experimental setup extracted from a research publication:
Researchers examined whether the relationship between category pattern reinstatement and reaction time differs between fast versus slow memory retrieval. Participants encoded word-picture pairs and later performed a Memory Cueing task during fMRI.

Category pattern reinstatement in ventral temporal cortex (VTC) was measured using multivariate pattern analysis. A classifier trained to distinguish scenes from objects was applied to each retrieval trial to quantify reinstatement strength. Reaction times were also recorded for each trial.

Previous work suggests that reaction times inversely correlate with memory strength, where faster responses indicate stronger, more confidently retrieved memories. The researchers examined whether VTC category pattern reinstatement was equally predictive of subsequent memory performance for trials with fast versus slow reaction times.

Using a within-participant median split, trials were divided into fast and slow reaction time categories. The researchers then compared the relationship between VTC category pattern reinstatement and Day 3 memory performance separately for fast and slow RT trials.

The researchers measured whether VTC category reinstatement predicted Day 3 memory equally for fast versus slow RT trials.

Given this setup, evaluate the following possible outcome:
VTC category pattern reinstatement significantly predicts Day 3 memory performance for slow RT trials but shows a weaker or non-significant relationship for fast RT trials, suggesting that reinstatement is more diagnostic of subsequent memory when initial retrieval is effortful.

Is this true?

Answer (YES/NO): NO